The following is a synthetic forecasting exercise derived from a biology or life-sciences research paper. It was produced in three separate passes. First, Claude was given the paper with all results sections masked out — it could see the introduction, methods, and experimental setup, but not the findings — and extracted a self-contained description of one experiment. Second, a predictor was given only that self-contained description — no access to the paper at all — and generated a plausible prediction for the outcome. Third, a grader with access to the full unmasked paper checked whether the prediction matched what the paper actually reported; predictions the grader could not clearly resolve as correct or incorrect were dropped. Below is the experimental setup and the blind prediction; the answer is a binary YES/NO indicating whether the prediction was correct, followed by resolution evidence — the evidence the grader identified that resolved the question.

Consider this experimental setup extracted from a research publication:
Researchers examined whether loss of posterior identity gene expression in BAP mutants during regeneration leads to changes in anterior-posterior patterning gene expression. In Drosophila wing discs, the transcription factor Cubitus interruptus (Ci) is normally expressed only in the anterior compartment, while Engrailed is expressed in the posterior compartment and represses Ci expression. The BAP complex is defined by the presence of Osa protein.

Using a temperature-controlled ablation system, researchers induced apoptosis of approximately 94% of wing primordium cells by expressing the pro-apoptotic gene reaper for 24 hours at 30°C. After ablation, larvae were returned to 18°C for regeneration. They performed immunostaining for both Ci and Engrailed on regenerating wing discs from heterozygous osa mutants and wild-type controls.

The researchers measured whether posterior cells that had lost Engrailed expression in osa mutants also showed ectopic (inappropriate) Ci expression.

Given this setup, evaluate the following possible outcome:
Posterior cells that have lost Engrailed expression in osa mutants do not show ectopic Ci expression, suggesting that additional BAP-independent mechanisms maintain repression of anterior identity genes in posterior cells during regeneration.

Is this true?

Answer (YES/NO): NO